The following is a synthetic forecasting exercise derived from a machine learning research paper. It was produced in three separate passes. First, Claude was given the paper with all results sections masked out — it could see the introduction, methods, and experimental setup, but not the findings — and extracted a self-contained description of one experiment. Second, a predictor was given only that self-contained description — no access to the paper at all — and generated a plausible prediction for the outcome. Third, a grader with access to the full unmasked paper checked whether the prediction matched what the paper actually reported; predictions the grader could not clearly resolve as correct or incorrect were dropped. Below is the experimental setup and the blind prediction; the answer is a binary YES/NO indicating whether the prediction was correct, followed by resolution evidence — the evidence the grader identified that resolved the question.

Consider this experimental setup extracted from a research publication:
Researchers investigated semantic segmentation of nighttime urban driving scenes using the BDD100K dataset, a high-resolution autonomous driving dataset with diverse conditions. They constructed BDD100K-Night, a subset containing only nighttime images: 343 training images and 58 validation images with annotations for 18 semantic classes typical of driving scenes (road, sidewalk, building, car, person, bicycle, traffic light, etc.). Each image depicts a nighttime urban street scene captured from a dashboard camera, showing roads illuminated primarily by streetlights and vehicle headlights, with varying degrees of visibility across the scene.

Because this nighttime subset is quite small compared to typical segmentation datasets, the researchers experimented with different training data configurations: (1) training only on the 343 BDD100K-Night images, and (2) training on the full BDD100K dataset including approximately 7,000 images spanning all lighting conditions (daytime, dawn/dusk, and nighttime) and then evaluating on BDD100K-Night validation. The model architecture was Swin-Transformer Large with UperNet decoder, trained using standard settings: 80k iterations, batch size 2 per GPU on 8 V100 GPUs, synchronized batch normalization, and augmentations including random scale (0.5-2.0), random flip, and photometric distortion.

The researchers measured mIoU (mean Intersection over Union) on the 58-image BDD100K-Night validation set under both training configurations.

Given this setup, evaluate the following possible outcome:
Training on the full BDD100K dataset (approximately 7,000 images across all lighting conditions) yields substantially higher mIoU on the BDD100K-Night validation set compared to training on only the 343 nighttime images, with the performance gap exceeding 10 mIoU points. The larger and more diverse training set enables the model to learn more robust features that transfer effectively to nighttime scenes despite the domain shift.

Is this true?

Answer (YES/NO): YES